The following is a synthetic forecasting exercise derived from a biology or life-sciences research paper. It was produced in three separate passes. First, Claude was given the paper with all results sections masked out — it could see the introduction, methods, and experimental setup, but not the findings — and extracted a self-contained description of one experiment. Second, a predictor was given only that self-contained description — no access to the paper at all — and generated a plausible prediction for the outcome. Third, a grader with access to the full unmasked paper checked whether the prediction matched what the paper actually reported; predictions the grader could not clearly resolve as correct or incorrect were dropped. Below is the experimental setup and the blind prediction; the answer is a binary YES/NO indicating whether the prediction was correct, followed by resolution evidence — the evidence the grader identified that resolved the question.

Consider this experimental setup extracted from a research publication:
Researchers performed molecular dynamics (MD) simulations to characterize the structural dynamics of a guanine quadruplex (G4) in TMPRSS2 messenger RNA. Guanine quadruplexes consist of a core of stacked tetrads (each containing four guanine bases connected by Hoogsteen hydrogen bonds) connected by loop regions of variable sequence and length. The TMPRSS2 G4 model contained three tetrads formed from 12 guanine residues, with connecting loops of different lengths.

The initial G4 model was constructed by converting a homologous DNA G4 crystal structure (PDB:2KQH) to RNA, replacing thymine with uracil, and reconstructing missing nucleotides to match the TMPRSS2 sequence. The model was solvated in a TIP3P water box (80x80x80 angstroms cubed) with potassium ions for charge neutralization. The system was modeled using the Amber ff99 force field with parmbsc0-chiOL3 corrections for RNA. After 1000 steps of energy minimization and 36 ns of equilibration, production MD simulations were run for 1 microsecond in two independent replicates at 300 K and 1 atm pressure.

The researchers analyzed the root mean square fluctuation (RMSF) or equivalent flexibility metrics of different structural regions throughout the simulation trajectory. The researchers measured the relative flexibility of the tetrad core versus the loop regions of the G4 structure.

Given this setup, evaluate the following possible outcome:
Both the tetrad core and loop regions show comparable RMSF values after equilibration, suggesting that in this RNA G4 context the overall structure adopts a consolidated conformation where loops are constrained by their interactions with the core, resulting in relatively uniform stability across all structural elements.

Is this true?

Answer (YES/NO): NO